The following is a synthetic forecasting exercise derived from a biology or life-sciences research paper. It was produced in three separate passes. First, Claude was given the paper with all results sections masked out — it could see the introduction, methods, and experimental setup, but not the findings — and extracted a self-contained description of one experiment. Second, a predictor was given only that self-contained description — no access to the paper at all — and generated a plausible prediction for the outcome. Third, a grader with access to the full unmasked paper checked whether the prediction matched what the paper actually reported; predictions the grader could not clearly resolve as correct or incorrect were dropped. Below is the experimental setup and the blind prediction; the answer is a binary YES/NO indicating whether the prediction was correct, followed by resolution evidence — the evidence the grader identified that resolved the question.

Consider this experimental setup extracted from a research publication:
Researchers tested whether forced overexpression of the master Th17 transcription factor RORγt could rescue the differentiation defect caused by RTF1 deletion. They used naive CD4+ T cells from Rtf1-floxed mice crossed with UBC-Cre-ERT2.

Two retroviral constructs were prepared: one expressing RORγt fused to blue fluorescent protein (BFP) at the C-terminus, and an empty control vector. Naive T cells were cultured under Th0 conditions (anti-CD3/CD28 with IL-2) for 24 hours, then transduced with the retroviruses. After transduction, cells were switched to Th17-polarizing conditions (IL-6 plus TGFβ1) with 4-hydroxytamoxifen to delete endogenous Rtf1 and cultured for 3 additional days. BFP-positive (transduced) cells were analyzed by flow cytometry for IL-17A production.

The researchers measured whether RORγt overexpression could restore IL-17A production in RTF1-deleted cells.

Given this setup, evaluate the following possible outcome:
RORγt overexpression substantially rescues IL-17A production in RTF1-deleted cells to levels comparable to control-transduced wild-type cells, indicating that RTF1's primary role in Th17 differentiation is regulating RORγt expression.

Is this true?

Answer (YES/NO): NO